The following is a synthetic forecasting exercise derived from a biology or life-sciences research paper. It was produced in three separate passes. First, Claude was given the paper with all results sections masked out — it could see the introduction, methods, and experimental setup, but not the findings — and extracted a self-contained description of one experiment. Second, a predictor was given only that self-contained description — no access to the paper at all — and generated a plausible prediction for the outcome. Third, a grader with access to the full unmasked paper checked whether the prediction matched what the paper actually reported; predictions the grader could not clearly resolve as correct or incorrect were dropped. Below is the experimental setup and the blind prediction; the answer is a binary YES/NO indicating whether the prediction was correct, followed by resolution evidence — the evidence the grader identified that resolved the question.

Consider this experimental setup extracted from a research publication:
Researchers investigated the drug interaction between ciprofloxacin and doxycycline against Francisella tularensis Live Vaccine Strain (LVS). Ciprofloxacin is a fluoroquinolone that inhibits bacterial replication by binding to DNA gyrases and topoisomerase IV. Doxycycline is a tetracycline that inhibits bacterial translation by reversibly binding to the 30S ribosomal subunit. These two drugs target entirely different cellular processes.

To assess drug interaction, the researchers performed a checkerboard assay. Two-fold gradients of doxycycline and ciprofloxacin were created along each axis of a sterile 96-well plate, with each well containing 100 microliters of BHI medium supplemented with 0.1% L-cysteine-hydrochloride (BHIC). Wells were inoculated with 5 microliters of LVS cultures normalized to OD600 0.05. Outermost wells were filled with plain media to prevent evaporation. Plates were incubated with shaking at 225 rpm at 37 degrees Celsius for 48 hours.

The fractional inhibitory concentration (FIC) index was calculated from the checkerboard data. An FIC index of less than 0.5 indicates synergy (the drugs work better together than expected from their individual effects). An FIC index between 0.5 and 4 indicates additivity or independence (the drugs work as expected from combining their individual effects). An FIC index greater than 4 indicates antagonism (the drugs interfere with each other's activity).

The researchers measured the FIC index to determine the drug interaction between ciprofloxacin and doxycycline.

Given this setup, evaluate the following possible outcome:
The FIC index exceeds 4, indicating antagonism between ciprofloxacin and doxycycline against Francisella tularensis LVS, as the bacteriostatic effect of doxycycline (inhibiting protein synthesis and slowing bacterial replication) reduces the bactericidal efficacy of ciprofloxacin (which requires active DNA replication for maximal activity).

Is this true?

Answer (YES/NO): NO